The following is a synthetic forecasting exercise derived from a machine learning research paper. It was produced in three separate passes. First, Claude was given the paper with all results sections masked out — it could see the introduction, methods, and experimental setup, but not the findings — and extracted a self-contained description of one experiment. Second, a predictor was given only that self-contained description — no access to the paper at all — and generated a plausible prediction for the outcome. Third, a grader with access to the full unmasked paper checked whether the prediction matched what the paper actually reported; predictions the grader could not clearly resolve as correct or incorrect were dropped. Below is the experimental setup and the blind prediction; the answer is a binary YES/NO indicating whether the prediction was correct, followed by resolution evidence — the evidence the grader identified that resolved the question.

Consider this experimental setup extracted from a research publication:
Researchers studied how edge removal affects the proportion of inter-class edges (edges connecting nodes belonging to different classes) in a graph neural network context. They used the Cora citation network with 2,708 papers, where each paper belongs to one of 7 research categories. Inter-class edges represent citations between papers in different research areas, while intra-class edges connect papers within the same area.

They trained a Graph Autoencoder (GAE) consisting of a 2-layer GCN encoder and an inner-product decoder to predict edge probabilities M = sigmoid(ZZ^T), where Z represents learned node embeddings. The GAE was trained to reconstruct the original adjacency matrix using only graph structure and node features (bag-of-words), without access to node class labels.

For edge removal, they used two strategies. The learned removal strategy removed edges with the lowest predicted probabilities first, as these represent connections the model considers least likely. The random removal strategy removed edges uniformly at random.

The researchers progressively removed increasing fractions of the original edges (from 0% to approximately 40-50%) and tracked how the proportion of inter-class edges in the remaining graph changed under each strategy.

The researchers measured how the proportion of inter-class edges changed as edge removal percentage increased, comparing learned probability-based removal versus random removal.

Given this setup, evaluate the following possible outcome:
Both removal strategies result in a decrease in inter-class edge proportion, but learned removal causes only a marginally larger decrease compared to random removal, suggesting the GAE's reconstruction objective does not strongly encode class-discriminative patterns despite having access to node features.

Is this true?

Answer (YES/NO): NO